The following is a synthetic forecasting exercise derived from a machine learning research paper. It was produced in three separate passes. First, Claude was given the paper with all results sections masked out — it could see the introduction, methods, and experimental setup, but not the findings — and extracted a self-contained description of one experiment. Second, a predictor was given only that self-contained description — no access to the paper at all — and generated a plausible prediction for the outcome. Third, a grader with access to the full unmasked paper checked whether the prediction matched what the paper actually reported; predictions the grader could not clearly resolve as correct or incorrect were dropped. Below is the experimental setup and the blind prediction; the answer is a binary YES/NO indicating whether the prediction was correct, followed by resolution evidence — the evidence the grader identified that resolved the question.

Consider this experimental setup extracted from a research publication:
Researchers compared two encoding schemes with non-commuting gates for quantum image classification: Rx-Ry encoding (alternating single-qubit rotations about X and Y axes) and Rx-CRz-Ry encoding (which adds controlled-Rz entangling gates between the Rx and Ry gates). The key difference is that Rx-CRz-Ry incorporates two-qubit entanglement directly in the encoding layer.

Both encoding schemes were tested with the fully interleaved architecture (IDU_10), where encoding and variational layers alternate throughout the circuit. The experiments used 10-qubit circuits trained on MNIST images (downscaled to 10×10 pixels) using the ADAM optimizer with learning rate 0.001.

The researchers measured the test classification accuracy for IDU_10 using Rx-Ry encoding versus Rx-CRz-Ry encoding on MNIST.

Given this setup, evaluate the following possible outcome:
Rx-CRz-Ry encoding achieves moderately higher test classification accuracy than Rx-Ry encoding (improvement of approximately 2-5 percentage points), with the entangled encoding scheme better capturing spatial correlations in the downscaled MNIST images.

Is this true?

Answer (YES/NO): NO